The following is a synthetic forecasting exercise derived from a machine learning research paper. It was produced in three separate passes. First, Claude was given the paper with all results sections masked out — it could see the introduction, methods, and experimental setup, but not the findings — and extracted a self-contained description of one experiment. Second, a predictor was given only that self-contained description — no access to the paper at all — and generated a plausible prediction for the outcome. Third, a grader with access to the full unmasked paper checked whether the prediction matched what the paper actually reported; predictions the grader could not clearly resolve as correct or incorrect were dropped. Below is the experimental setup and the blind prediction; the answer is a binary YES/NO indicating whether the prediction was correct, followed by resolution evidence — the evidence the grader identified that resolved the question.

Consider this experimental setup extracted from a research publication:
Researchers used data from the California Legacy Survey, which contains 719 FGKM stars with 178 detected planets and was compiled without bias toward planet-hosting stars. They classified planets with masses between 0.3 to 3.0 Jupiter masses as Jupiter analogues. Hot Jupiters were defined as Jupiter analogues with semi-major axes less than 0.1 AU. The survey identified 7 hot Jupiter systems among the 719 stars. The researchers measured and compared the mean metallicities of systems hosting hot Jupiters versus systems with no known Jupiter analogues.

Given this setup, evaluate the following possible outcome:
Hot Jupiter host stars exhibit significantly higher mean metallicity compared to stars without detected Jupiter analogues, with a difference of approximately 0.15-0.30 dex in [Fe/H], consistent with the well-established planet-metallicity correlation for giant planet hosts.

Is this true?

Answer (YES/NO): YES